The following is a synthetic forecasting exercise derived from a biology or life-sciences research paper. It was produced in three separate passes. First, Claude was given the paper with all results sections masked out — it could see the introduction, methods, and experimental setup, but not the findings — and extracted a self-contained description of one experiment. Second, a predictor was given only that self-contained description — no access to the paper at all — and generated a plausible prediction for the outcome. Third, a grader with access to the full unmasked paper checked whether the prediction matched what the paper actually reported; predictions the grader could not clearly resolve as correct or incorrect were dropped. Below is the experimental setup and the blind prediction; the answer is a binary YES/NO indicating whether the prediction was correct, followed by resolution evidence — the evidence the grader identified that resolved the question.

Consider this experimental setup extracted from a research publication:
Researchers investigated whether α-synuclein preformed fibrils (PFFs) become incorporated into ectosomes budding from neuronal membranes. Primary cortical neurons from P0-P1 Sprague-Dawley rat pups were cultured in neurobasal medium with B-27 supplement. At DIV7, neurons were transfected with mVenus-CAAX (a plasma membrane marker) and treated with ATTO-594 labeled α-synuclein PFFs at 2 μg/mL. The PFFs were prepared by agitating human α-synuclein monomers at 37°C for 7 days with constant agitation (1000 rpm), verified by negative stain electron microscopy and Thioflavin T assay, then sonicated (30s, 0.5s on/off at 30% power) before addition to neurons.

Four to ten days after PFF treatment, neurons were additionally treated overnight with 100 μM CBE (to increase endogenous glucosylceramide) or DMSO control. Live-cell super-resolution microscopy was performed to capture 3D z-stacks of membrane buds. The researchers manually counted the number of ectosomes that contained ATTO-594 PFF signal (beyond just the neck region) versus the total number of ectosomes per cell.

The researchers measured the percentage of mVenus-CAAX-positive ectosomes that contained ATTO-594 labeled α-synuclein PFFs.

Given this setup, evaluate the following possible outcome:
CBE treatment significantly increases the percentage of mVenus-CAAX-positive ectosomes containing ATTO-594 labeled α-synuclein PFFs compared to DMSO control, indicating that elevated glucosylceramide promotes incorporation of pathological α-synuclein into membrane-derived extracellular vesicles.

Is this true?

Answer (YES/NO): YES